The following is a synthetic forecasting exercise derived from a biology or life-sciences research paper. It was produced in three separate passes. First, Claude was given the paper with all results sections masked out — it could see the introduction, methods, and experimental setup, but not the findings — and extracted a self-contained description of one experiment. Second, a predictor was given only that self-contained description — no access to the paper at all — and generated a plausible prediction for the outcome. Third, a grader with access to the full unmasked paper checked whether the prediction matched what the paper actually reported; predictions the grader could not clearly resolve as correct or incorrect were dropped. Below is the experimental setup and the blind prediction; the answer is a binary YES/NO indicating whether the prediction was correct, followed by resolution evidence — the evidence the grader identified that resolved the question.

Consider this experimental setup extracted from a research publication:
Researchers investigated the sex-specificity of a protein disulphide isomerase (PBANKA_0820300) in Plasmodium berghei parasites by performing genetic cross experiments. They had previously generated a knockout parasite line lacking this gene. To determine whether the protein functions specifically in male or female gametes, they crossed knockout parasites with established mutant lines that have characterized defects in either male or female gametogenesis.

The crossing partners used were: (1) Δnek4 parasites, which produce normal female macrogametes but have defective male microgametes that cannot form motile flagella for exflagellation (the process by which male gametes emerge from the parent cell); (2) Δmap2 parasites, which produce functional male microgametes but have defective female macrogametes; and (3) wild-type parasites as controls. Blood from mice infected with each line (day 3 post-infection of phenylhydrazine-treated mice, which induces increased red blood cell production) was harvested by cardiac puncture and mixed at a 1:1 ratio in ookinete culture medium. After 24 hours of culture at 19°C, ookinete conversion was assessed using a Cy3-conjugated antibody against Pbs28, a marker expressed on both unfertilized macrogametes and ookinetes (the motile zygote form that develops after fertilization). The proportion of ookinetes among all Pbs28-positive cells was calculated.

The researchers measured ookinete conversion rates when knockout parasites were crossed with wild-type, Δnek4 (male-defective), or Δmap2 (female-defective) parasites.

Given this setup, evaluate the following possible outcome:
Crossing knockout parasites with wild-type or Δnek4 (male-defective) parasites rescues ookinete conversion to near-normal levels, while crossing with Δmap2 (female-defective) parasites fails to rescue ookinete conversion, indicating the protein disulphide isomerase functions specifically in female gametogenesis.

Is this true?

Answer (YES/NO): NO